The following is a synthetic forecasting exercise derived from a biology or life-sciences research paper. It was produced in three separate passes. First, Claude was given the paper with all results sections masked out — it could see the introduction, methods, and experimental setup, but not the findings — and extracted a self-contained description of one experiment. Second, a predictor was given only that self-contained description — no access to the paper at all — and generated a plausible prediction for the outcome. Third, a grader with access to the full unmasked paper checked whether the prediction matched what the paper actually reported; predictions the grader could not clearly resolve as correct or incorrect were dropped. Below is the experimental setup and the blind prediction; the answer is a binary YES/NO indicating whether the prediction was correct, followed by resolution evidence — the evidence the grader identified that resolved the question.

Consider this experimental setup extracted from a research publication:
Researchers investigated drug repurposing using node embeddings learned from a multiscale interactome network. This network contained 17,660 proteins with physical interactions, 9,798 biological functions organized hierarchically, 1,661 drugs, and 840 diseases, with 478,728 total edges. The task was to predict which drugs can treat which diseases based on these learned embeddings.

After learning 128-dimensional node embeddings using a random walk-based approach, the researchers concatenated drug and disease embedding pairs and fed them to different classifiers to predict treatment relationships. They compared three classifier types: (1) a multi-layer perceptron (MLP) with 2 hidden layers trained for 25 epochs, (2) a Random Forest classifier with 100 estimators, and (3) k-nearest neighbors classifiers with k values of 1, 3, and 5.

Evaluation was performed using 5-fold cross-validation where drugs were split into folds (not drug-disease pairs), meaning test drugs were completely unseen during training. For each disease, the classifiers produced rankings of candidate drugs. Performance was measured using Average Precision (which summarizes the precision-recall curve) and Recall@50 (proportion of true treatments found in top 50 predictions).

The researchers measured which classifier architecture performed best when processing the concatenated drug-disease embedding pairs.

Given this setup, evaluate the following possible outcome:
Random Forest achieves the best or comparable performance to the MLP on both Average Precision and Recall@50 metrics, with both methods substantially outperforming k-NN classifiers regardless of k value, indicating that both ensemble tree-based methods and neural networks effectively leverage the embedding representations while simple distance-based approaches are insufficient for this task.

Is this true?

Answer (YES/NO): NO